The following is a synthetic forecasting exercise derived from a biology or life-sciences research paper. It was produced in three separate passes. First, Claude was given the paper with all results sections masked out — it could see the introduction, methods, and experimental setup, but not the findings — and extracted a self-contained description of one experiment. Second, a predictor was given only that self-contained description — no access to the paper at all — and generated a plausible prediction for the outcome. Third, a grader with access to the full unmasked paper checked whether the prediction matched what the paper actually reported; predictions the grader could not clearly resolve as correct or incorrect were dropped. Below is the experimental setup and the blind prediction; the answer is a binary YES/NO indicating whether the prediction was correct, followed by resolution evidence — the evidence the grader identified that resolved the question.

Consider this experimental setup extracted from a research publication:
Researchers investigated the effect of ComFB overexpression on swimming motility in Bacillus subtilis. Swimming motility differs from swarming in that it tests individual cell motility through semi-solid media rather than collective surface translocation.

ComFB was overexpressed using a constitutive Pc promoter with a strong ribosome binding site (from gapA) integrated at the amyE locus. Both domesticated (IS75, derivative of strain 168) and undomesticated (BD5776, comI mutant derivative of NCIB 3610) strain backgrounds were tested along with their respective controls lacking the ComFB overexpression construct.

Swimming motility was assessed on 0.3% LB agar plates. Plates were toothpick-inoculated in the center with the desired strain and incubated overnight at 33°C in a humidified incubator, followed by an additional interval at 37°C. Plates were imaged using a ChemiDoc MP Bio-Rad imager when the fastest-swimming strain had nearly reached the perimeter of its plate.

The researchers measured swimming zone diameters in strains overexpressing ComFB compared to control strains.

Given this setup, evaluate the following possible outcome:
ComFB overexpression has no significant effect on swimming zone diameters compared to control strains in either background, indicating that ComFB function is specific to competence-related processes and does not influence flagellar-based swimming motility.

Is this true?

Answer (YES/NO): NO